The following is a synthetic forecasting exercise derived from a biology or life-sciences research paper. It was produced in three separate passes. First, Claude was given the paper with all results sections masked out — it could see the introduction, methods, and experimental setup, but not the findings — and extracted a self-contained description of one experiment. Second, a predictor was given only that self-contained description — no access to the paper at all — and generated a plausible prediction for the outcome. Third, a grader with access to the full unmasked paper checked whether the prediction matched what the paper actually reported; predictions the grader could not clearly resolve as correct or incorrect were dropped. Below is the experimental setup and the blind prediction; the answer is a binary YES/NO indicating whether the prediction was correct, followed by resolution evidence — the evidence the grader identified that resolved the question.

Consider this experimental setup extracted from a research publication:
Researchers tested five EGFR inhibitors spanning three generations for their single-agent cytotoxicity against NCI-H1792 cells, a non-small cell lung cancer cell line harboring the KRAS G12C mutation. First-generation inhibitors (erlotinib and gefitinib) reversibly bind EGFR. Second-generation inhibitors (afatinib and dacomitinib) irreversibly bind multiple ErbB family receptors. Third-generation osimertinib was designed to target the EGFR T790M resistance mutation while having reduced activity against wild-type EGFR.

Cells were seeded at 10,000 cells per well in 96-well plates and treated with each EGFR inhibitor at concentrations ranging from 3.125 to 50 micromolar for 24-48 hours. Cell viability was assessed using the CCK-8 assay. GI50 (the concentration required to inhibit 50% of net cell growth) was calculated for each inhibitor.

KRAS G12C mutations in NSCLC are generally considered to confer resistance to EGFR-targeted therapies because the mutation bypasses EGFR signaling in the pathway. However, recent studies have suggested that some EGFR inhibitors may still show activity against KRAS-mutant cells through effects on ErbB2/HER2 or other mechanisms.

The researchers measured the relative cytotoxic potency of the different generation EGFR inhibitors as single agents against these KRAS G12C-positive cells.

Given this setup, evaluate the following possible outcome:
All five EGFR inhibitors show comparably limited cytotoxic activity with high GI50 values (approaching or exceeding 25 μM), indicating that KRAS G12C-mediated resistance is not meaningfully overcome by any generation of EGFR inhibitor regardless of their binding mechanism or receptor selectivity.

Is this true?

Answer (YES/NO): NO